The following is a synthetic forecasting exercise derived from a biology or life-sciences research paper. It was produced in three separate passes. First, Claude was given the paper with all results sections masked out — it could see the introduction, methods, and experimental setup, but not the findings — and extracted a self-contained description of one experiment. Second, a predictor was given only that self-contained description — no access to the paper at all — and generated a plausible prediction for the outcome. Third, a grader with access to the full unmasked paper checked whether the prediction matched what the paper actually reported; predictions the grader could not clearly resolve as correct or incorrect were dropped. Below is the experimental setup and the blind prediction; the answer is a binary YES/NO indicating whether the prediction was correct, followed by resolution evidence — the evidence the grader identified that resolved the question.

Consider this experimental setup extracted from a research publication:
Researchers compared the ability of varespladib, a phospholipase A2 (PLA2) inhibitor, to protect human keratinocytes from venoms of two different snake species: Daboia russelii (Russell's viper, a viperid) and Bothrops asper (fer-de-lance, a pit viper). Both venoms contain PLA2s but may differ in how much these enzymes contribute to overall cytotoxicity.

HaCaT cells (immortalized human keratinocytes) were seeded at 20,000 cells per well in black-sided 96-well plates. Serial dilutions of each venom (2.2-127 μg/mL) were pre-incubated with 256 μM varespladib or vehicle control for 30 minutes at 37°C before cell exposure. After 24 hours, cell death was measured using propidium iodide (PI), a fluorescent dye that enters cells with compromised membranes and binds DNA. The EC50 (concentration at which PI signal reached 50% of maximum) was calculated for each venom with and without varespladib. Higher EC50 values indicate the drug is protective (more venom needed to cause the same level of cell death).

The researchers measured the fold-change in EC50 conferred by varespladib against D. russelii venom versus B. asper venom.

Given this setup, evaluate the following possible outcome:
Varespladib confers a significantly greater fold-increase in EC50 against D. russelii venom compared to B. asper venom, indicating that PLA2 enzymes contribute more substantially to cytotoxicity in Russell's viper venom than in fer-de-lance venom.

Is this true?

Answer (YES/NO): NO